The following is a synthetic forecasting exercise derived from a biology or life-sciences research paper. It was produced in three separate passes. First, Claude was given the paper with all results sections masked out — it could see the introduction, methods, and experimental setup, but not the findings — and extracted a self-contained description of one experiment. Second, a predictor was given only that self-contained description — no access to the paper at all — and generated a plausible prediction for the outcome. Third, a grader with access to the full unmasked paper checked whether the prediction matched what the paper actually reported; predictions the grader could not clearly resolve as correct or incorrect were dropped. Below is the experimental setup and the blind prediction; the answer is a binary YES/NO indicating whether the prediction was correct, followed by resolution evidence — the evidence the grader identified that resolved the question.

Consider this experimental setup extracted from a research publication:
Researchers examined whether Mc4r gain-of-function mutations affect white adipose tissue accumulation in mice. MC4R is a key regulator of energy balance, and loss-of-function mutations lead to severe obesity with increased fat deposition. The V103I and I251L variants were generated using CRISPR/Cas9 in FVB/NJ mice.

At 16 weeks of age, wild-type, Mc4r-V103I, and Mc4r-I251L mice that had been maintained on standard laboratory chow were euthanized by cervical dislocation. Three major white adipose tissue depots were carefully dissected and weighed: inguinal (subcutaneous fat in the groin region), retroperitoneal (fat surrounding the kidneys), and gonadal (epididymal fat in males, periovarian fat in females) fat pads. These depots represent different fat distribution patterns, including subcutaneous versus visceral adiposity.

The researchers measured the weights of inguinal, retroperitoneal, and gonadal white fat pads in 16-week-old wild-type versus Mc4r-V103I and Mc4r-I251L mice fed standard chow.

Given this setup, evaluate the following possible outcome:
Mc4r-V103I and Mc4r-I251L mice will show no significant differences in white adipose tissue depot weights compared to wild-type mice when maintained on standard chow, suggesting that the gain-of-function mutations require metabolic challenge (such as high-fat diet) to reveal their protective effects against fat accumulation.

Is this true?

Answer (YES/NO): NO